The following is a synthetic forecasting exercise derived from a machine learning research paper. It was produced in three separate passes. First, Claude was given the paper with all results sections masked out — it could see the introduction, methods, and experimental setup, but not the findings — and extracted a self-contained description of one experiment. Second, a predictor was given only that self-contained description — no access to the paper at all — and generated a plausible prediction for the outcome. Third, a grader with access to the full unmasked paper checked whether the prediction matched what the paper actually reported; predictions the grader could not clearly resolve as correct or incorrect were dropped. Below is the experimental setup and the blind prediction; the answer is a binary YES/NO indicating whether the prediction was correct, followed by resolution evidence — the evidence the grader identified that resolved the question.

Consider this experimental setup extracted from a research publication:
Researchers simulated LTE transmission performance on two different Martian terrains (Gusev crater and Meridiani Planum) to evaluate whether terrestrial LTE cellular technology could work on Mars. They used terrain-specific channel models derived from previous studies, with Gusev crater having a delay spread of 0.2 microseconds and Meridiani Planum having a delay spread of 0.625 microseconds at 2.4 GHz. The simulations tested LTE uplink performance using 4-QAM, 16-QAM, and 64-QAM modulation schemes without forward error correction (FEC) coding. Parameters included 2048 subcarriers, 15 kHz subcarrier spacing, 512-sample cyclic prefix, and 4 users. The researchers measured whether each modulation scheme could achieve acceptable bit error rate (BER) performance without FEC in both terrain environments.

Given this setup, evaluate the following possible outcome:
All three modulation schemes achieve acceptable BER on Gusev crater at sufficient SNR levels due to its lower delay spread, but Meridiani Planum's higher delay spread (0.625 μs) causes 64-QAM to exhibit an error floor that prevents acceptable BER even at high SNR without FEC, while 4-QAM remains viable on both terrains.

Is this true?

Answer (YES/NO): NO